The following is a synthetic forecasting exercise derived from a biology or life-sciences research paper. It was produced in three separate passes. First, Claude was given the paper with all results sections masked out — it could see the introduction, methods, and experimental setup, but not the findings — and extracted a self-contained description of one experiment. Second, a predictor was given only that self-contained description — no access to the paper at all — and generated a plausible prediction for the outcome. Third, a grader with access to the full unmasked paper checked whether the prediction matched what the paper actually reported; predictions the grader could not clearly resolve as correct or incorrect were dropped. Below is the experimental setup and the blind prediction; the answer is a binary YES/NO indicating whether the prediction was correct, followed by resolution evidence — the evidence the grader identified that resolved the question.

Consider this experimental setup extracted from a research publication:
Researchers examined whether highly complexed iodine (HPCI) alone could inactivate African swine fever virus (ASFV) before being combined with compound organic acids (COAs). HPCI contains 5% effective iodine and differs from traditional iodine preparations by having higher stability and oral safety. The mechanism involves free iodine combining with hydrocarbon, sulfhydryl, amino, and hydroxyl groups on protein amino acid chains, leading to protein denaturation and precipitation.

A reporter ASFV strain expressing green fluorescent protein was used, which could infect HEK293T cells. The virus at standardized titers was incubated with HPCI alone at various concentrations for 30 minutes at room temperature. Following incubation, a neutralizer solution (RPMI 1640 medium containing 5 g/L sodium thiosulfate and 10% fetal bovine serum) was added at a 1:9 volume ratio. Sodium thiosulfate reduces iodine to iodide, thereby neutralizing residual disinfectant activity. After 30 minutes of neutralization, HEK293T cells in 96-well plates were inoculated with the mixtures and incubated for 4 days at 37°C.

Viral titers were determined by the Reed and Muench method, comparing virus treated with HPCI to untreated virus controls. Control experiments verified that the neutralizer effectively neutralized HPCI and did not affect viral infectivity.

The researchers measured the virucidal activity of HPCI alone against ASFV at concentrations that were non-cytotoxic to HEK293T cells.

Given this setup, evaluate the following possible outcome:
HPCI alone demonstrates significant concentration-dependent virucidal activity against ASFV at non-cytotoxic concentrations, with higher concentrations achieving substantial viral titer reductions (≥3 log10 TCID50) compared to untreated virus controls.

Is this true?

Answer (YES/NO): YES